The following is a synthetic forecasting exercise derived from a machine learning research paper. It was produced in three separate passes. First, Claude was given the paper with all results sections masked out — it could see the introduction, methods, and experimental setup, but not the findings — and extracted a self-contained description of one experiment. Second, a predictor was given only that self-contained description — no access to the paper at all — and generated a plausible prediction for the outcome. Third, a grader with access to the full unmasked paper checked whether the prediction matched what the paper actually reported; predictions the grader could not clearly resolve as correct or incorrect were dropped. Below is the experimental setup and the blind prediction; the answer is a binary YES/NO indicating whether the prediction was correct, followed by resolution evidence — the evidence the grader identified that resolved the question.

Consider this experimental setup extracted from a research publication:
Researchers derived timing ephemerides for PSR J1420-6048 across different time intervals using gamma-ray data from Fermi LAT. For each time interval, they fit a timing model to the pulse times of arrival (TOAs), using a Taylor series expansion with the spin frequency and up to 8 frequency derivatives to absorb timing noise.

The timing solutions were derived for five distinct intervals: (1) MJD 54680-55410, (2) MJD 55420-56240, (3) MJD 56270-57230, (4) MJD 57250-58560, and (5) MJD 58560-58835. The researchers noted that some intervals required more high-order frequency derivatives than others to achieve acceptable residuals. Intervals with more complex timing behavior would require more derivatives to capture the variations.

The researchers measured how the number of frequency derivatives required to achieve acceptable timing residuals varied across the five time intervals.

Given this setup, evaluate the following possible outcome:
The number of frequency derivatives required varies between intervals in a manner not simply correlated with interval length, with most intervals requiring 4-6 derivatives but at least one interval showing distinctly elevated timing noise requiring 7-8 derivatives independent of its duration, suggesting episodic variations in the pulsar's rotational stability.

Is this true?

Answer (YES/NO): YES